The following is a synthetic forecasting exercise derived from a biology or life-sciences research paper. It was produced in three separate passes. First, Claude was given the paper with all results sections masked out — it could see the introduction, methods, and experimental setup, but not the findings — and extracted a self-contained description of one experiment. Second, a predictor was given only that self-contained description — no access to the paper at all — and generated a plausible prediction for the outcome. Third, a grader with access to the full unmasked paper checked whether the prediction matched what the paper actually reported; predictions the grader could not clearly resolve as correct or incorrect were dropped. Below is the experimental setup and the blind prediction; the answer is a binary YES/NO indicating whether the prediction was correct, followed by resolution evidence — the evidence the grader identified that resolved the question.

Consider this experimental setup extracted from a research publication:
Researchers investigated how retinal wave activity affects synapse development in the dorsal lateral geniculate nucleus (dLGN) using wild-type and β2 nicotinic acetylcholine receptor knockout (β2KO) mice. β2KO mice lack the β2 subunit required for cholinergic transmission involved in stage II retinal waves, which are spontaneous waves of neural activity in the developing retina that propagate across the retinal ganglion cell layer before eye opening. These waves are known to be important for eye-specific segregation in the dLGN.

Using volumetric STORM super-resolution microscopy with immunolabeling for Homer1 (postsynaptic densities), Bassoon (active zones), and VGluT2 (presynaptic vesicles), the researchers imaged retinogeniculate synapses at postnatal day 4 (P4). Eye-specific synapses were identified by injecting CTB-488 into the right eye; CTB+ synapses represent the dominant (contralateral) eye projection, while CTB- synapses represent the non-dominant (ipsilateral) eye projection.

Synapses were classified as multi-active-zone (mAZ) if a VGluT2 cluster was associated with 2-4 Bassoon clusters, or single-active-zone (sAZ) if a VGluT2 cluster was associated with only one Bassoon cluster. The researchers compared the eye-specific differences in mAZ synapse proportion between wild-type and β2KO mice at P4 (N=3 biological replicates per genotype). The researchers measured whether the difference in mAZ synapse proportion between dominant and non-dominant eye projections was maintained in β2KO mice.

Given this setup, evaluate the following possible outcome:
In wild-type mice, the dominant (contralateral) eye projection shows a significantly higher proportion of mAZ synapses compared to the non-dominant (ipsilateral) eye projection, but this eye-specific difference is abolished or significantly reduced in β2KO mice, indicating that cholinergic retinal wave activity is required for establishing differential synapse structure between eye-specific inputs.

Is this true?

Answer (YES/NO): NO